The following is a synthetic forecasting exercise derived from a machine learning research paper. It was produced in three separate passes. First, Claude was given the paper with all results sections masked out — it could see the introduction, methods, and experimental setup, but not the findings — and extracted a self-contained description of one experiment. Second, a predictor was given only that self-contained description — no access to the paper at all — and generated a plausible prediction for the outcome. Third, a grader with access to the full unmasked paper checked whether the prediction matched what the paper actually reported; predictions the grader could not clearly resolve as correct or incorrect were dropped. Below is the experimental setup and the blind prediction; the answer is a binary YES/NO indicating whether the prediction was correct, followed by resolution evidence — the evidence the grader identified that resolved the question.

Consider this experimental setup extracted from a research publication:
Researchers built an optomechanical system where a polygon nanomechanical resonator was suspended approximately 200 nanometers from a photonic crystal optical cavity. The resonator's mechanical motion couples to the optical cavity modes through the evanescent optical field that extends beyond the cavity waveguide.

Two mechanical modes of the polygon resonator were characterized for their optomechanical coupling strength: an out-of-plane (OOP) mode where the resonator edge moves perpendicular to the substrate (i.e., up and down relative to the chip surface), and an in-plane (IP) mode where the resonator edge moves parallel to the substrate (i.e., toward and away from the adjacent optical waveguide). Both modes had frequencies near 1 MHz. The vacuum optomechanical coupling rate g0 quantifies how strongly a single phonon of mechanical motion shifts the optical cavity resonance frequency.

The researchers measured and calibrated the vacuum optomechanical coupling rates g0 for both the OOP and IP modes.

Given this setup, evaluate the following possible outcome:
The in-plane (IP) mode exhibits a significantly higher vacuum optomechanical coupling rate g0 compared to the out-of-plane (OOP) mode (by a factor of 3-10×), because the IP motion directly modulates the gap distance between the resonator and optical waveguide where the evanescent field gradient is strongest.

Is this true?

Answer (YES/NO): YES